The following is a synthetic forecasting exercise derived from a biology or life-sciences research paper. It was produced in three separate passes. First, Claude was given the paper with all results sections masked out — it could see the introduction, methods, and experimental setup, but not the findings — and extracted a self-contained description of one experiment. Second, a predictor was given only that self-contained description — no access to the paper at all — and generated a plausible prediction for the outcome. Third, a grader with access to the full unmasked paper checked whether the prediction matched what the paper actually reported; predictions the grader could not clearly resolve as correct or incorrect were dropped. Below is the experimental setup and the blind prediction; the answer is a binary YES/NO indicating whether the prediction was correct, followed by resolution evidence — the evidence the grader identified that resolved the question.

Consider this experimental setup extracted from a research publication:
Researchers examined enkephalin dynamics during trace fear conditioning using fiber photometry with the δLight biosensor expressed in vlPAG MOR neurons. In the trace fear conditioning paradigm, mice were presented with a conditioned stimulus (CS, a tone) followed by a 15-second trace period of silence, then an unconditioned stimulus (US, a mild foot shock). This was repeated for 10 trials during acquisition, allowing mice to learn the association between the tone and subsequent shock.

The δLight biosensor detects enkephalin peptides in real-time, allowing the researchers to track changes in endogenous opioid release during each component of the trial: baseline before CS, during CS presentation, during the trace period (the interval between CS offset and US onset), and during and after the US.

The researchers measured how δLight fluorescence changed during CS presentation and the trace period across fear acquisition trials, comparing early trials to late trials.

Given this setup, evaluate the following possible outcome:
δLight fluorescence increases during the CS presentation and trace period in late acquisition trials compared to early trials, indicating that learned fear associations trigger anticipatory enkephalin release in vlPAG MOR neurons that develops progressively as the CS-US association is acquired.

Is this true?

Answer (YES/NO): NO